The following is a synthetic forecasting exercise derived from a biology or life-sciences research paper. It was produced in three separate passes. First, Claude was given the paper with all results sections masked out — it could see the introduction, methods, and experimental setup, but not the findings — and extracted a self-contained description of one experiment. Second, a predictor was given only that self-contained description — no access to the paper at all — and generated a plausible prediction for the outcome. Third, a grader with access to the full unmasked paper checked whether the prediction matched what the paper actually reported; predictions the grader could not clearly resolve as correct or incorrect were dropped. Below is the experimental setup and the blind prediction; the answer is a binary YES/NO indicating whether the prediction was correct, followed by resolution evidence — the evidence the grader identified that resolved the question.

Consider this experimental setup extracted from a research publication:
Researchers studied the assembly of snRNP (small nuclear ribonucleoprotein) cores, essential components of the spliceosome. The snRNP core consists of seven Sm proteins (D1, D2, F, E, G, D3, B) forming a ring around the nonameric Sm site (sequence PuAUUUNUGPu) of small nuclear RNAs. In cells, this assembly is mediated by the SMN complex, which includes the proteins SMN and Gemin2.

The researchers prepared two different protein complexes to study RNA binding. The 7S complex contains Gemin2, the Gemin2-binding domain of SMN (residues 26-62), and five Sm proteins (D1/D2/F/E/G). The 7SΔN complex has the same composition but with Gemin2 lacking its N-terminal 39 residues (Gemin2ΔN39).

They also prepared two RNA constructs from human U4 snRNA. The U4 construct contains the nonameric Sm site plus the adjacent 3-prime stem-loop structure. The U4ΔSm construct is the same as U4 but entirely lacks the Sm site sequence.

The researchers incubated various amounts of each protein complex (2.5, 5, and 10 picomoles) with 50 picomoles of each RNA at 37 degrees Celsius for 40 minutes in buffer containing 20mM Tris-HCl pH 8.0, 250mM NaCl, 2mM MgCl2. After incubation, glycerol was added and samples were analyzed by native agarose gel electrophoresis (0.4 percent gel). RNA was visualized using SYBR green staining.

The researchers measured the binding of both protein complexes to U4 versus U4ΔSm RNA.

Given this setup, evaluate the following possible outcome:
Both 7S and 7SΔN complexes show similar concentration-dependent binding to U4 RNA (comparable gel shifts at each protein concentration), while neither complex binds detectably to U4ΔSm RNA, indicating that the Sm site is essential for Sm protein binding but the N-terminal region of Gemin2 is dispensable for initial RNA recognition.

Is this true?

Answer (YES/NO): NO